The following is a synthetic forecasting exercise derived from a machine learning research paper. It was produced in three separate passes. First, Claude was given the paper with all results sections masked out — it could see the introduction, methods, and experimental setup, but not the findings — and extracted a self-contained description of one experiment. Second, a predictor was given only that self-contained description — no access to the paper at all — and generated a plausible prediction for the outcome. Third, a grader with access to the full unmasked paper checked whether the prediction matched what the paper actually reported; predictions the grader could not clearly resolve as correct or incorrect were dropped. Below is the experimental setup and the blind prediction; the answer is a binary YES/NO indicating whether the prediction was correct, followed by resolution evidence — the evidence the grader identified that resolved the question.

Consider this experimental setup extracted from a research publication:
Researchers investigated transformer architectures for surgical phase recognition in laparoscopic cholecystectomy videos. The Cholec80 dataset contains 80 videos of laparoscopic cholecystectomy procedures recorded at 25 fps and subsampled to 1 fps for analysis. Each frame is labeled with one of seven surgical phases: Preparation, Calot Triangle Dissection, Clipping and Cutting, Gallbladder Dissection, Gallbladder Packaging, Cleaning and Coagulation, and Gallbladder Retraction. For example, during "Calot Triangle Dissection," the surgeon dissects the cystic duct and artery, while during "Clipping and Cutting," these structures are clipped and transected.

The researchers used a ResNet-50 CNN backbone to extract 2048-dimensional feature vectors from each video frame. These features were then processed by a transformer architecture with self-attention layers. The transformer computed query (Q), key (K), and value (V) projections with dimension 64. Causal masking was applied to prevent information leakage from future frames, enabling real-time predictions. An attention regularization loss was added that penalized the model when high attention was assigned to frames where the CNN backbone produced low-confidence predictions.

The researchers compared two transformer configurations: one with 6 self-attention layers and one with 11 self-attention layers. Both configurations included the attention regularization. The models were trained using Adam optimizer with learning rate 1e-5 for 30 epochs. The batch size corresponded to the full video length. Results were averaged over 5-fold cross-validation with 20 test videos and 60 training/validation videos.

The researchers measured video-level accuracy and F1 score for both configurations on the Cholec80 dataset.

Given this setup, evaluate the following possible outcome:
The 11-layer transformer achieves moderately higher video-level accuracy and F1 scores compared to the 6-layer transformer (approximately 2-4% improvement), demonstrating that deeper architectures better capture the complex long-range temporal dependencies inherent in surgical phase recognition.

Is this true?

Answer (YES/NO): NO